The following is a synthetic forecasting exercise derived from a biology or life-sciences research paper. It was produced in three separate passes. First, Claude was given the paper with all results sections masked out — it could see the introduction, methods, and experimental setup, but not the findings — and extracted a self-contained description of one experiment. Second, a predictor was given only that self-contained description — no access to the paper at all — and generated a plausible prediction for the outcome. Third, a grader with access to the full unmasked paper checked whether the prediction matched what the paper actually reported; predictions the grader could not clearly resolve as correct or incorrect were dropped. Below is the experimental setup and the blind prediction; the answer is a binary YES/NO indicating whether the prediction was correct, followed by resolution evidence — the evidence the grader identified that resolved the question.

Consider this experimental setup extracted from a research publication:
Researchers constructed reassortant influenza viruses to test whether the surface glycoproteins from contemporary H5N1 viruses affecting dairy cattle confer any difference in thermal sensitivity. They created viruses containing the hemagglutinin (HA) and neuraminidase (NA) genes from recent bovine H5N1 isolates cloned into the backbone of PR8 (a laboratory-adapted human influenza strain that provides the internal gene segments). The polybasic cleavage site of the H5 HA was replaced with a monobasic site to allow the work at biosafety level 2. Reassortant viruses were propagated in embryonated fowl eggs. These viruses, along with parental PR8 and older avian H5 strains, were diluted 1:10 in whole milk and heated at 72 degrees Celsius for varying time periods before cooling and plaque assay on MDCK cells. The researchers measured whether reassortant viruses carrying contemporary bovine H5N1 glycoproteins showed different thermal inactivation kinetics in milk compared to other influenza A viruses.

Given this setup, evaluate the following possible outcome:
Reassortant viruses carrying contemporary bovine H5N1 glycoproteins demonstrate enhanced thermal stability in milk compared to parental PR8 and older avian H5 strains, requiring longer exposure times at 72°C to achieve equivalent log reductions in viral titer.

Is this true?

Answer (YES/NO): NO